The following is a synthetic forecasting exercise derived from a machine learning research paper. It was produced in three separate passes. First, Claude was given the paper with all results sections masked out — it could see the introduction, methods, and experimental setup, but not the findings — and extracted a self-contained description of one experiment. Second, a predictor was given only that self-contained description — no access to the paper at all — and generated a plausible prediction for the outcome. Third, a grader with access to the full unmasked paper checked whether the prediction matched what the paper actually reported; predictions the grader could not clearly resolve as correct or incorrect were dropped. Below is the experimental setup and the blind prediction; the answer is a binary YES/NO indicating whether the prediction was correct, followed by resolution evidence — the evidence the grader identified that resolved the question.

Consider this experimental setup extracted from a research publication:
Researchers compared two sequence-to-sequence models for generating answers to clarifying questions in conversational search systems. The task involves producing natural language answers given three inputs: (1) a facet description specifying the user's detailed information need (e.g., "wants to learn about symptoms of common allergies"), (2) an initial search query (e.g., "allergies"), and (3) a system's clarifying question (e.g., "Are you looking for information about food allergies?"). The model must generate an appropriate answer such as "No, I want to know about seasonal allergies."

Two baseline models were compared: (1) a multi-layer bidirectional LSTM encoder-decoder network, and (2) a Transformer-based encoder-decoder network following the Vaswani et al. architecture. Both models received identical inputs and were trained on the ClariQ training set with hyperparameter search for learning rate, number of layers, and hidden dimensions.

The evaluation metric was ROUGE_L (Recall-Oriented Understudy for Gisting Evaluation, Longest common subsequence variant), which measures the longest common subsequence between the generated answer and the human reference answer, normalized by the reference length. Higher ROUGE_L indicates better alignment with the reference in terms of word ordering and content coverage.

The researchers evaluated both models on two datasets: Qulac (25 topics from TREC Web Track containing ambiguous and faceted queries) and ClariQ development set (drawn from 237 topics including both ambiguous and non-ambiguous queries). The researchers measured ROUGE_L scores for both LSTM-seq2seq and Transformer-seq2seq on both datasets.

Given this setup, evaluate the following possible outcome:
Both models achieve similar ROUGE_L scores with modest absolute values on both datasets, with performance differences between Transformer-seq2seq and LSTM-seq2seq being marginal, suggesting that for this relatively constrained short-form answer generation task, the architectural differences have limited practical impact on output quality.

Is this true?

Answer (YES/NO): NO